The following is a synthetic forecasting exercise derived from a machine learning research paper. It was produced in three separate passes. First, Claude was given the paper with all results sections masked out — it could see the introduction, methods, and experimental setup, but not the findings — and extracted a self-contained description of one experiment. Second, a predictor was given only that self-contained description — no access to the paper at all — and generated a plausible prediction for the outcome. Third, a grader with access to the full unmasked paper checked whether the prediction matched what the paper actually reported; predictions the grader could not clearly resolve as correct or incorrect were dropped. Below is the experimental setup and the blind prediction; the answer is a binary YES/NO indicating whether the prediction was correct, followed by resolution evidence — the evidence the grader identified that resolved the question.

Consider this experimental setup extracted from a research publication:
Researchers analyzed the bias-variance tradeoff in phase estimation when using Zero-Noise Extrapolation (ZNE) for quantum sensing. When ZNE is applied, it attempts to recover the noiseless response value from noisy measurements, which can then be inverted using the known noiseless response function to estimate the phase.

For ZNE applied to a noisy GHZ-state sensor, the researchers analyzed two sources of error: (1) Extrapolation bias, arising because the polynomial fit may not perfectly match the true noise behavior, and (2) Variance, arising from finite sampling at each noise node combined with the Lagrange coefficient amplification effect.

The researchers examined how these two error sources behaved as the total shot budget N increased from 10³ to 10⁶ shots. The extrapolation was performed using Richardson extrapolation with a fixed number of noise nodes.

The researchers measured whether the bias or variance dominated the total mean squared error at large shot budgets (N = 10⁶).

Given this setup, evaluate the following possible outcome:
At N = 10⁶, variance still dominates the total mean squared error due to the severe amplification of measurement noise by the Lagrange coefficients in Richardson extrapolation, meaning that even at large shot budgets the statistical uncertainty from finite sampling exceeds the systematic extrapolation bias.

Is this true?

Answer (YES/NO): NO